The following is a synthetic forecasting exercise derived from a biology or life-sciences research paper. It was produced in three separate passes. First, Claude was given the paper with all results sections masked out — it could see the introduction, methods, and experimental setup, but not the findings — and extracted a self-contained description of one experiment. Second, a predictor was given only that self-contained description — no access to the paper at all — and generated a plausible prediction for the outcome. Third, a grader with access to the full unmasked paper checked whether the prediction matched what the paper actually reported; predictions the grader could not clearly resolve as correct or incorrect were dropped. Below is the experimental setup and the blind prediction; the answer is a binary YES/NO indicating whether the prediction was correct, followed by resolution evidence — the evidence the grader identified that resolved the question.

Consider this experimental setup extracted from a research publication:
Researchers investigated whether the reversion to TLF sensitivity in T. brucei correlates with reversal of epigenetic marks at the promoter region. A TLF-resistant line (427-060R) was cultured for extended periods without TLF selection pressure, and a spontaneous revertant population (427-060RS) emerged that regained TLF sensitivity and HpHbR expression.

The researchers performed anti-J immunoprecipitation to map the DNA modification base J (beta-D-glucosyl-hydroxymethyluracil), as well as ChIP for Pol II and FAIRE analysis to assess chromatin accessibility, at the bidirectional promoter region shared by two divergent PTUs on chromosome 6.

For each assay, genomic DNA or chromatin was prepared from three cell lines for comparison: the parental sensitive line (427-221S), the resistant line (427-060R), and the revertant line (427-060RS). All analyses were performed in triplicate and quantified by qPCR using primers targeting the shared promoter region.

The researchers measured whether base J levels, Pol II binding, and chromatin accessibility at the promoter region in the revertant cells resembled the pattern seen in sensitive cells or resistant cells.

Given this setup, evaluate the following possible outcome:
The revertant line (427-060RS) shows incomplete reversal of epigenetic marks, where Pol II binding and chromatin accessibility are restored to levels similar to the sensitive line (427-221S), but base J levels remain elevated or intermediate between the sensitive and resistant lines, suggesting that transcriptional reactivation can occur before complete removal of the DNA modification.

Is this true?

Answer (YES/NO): NO